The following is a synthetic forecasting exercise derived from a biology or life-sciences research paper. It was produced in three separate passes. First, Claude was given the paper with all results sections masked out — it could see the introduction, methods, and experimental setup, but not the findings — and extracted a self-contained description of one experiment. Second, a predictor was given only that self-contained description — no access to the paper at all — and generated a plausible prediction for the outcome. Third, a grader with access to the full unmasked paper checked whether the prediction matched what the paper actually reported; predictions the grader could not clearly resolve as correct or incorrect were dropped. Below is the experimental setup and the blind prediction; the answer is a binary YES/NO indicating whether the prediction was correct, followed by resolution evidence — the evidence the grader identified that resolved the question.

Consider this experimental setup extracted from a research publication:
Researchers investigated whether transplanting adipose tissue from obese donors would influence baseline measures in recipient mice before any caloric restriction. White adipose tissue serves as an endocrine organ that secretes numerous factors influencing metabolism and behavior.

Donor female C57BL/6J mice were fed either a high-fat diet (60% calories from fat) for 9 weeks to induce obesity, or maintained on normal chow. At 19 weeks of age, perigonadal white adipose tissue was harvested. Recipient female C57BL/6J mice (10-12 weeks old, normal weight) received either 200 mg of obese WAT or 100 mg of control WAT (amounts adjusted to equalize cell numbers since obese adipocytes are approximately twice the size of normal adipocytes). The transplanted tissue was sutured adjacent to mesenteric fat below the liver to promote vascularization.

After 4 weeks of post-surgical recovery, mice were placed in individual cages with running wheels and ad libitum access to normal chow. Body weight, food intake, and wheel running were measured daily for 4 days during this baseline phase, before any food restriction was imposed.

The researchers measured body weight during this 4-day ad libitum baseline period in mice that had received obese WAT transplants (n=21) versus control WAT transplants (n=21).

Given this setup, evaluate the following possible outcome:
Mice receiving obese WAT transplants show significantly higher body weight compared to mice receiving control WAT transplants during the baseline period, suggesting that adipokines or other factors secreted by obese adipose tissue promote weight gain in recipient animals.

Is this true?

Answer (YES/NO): NO